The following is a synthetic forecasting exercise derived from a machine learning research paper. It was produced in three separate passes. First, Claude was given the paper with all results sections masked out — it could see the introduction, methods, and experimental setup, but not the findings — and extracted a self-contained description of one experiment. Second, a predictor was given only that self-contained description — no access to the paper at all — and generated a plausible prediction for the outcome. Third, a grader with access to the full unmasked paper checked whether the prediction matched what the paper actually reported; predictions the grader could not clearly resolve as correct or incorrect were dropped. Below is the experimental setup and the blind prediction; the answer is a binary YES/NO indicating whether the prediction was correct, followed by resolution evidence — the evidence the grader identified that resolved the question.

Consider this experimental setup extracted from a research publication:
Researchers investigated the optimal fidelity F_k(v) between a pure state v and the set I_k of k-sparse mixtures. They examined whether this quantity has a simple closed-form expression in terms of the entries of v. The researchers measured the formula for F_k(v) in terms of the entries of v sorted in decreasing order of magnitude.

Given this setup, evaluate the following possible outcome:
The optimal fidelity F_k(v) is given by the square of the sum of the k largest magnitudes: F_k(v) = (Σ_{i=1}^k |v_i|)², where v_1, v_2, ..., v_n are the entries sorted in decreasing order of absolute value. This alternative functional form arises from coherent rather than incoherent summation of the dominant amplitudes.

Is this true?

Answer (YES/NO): NO